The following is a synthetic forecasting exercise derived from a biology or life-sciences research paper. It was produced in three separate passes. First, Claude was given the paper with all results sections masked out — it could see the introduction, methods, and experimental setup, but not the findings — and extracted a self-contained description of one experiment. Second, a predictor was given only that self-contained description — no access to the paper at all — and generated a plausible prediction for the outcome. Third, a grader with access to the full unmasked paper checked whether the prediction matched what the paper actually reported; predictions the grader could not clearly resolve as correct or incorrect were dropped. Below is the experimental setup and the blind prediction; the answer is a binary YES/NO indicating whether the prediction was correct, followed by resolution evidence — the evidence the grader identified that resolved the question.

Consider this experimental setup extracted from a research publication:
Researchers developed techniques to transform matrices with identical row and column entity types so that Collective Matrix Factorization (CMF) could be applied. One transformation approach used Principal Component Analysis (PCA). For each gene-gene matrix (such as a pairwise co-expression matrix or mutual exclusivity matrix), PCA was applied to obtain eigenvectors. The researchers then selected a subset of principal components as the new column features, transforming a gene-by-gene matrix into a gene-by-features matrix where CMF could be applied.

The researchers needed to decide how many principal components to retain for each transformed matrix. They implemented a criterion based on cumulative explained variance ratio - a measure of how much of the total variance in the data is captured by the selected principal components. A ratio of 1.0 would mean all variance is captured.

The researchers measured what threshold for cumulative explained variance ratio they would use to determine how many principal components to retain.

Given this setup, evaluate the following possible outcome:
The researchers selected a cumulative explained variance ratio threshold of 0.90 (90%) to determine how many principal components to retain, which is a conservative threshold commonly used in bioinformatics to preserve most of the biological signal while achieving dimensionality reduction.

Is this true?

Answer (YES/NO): YES